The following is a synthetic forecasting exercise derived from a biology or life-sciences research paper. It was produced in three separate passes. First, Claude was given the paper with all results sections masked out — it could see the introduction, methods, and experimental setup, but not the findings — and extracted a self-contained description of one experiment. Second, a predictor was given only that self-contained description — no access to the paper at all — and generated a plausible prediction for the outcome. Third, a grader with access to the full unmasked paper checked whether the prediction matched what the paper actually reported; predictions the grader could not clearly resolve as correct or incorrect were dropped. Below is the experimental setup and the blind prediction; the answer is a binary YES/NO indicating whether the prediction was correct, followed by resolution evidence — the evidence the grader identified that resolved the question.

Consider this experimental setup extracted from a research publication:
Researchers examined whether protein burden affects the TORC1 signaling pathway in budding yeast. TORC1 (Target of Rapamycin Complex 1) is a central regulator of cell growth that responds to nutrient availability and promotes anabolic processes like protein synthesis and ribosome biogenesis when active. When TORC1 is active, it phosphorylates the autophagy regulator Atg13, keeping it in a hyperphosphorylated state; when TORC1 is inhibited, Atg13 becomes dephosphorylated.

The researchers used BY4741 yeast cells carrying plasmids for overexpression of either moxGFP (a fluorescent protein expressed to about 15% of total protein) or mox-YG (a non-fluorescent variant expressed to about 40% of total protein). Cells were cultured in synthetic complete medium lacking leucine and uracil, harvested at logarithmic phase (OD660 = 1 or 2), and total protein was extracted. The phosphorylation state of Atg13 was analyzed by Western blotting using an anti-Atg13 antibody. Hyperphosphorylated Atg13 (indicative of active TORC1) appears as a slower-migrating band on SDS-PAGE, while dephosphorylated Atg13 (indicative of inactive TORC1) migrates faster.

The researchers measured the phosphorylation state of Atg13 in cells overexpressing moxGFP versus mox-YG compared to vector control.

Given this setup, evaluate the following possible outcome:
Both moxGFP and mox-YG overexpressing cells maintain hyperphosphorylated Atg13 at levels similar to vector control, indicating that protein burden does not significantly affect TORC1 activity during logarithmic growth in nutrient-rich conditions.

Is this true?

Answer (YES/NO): NO